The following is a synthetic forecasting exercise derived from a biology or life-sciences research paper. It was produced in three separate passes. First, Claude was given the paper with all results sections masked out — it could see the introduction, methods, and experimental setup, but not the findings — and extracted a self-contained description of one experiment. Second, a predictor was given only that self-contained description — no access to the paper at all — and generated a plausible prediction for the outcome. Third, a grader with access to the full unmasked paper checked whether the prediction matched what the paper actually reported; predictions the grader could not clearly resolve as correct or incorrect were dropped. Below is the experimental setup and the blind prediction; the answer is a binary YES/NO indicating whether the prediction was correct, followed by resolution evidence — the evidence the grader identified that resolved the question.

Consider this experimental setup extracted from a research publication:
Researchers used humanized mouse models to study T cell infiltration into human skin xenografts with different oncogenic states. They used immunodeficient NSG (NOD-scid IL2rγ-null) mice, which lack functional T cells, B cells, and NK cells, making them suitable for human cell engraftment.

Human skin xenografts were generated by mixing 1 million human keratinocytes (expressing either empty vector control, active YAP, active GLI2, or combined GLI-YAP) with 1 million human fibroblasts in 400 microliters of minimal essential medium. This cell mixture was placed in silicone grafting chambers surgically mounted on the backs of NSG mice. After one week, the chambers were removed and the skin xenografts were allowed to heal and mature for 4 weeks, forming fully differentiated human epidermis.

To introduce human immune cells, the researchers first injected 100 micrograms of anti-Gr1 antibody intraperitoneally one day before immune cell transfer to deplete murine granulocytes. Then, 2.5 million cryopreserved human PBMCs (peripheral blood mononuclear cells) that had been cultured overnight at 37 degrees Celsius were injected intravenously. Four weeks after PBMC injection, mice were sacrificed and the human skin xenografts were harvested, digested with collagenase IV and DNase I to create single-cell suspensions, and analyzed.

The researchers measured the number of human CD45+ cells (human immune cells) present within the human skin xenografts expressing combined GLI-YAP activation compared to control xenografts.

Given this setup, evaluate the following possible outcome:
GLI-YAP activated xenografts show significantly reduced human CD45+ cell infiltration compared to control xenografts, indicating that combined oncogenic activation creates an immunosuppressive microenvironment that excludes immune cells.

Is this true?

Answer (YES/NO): YES